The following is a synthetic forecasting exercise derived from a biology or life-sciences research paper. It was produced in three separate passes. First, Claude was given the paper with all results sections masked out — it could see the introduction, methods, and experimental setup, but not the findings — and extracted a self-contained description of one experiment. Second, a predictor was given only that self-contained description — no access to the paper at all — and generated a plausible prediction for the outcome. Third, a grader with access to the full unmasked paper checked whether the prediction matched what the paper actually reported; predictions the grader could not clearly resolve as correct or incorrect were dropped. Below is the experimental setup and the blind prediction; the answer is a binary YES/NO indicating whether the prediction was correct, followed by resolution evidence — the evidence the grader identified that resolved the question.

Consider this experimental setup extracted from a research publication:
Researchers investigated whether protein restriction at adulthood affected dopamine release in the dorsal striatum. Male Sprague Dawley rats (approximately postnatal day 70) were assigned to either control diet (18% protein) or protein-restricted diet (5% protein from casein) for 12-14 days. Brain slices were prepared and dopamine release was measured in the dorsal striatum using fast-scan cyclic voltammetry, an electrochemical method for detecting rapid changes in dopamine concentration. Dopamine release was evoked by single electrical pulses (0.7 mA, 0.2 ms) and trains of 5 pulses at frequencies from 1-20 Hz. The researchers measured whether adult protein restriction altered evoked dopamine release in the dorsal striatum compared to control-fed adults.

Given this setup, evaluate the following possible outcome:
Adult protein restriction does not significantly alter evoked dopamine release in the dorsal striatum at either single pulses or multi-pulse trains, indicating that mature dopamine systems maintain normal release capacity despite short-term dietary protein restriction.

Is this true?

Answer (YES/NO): YES